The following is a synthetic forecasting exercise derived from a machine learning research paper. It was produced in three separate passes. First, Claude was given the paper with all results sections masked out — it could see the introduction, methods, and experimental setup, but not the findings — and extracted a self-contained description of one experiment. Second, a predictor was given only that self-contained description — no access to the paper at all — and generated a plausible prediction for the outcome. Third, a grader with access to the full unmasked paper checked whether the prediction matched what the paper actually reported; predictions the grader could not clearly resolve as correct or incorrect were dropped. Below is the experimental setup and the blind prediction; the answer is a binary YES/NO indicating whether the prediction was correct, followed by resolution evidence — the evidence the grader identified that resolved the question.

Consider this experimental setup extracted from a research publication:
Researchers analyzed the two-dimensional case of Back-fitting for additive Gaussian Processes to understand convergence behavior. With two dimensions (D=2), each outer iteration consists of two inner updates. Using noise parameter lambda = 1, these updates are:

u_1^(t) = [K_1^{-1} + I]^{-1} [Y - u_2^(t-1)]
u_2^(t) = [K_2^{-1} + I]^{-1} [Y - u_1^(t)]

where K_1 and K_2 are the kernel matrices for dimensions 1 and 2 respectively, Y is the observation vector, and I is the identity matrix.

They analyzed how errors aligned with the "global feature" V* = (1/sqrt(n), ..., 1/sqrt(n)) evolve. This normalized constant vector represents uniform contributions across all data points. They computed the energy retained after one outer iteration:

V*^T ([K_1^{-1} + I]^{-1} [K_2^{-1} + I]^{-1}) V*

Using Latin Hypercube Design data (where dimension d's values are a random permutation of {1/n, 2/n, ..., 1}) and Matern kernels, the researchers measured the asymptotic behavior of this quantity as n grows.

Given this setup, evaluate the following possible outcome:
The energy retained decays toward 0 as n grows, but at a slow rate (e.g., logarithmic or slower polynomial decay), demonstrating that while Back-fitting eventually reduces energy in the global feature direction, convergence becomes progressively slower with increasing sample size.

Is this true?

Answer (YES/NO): NO